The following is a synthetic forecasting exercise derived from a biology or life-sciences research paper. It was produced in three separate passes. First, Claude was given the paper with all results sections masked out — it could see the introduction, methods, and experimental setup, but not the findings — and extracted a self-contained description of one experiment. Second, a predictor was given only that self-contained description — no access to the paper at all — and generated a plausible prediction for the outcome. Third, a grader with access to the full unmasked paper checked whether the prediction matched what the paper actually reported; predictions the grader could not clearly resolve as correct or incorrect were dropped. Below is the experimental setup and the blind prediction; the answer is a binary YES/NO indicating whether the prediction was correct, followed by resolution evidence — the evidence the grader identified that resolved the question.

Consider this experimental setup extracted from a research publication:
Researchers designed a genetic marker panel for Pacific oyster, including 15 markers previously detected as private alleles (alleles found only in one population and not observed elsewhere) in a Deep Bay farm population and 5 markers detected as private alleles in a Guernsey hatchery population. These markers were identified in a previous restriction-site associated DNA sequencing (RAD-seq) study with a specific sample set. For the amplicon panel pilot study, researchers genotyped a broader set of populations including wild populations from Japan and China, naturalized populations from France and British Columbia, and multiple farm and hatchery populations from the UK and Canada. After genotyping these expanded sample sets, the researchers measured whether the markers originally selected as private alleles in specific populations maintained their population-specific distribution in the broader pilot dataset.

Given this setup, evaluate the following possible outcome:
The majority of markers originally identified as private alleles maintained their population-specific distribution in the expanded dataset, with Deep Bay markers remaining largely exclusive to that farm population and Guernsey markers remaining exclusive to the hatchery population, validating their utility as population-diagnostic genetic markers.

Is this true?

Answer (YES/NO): NO